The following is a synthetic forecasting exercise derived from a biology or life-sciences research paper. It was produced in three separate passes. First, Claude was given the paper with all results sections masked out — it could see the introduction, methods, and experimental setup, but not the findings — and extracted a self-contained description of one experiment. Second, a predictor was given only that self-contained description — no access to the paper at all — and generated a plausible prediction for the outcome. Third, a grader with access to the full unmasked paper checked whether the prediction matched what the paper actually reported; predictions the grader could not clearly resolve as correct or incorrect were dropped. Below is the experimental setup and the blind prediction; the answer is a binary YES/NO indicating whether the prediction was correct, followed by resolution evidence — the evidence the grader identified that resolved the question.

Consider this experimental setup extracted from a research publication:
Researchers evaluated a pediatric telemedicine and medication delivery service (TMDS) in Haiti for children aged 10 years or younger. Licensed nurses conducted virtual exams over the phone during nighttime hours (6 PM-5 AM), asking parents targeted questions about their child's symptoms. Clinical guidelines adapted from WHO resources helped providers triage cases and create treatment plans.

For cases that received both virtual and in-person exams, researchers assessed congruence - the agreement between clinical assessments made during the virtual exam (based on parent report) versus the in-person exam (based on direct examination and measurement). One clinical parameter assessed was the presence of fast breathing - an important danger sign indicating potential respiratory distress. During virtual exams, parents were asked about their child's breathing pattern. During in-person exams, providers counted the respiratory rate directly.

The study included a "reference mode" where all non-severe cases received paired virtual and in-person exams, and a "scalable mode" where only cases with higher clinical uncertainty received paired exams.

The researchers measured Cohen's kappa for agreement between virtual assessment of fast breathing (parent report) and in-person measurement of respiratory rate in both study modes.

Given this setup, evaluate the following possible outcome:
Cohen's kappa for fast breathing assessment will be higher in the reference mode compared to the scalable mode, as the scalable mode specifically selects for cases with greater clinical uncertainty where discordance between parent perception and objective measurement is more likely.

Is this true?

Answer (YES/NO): YES